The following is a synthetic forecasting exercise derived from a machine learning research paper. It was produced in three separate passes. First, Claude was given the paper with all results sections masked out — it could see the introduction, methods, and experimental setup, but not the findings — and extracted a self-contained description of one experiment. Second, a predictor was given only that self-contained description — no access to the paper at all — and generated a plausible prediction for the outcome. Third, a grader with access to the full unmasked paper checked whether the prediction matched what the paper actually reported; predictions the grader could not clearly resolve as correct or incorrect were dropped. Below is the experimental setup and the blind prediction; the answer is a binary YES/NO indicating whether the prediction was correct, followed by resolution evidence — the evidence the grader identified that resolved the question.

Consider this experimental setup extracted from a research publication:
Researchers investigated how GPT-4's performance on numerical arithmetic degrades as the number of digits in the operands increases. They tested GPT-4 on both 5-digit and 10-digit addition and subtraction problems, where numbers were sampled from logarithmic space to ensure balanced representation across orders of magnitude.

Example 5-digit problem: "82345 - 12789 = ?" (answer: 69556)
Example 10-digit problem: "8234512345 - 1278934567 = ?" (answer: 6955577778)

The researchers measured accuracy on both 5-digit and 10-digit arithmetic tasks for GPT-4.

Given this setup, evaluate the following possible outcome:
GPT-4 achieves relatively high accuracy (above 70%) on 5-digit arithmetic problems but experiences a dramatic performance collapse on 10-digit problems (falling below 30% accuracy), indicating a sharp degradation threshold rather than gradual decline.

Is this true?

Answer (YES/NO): NO